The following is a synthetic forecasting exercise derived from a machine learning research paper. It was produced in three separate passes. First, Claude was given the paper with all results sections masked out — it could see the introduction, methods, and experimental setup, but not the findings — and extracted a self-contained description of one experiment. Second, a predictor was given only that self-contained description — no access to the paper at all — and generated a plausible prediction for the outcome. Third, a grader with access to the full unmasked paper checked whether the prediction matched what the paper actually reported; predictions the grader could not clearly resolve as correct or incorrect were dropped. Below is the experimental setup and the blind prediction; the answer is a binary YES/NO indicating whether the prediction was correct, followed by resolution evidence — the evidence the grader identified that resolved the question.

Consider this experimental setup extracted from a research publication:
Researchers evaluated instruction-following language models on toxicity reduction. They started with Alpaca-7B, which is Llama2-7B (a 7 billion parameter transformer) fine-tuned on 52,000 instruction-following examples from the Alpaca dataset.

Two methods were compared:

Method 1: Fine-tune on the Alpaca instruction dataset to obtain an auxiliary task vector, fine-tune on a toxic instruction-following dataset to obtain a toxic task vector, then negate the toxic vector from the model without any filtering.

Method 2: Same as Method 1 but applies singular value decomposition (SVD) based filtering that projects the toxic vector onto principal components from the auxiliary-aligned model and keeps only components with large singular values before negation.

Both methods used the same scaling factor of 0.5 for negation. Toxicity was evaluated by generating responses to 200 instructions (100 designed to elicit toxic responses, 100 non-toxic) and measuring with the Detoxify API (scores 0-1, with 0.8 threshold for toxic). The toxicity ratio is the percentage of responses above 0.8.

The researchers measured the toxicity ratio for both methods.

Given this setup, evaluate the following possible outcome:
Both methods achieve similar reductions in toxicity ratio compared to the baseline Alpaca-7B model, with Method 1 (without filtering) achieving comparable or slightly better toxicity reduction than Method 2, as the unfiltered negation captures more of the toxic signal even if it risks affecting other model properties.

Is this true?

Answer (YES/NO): NO